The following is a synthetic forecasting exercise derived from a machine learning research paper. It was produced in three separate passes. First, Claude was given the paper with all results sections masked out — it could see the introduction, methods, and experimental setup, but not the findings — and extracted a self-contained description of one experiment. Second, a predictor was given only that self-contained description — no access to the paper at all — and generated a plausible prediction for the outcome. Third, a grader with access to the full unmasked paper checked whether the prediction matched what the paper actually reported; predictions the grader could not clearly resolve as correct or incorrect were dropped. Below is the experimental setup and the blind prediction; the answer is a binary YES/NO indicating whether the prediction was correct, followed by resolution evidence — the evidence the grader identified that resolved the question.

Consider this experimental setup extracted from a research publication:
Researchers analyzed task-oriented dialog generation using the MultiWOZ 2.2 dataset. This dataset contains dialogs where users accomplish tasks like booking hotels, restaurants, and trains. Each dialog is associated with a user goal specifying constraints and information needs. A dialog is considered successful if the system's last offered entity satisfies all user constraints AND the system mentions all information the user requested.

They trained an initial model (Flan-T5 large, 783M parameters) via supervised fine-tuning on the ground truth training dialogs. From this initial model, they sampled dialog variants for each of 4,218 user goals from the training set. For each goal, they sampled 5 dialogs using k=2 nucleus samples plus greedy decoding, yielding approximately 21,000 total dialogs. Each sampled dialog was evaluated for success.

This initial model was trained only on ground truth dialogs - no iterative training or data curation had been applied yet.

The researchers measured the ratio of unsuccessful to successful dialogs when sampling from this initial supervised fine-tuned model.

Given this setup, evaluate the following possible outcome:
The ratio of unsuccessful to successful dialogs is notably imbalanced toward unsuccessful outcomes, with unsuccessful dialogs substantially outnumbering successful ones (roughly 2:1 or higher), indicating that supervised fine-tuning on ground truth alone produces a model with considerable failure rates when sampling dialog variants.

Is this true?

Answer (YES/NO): NO